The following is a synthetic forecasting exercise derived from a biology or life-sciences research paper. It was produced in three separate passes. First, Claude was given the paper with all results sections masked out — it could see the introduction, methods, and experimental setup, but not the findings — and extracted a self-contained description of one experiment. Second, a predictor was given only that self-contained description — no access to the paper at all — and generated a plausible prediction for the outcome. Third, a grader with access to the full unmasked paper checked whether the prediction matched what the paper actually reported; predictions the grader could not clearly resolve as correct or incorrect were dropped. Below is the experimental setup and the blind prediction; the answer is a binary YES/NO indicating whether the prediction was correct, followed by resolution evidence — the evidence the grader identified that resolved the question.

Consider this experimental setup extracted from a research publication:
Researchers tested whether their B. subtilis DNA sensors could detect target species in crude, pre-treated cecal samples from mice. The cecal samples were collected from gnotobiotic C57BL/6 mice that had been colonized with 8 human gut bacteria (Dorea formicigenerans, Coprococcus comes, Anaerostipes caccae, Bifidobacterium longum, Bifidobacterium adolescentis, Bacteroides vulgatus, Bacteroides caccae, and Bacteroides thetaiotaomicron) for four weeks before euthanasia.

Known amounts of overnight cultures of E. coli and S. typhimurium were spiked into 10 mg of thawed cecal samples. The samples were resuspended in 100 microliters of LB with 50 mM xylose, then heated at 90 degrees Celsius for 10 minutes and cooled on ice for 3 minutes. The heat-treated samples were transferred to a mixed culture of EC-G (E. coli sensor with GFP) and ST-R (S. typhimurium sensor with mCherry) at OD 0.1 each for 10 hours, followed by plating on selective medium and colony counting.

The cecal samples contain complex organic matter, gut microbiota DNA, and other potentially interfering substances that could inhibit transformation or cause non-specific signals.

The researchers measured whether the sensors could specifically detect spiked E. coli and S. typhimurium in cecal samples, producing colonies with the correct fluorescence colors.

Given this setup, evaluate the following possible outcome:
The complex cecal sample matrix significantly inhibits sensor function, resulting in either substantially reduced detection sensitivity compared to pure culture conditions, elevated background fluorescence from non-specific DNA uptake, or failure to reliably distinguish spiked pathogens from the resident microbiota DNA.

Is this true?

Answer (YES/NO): NO